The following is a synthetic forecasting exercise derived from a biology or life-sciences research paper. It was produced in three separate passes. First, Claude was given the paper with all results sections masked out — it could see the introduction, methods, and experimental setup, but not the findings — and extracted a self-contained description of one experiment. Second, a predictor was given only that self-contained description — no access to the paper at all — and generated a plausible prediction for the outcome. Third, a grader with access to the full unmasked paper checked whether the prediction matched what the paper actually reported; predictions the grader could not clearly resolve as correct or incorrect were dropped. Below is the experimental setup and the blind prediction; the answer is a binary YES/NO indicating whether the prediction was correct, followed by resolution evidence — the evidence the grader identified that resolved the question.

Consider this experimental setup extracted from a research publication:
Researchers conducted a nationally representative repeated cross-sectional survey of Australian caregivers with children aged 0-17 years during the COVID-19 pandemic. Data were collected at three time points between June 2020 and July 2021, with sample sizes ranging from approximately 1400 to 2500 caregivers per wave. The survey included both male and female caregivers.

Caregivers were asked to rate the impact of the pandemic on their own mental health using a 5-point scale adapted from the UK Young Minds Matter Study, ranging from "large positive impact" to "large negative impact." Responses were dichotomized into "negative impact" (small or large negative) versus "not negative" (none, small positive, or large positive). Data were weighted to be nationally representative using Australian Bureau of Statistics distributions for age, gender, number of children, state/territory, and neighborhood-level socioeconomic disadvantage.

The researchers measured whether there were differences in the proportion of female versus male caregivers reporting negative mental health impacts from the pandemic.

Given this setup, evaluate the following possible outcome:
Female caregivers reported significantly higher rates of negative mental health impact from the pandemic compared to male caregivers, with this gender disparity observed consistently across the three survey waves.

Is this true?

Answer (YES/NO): NO